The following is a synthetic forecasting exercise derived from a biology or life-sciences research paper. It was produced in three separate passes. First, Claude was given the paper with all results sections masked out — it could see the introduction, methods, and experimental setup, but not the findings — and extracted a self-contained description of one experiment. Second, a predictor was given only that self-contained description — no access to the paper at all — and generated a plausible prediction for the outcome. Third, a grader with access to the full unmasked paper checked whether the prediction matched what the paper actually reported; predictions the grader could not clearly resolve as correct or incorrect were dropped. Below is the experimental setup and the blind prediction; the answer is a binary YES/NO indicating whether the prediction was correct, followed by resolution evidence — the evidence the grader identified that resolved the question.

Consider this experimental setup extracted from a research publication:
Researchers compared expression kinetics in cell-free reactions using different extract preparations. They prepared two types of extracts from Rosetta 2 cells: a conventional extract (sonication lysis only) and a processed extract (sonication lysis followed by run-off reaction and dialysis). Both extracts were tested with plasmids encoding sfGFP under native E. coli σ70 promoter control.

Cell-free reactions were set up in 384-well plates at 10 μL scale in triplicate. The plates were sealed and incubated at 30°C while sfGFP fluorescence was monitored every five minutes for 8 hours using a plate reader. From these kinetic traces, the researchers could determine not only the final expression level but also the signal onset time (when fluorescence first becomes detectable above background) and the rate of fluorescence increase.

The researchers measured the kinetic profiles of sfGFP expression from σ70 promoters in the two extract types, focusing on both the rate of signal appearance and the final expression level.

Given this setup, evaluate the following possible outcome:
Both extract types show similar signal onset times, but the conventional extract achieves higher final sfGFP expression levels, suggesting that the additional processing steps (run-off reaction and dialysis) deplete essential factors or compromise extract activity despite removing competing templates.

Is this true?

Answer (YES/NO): NO